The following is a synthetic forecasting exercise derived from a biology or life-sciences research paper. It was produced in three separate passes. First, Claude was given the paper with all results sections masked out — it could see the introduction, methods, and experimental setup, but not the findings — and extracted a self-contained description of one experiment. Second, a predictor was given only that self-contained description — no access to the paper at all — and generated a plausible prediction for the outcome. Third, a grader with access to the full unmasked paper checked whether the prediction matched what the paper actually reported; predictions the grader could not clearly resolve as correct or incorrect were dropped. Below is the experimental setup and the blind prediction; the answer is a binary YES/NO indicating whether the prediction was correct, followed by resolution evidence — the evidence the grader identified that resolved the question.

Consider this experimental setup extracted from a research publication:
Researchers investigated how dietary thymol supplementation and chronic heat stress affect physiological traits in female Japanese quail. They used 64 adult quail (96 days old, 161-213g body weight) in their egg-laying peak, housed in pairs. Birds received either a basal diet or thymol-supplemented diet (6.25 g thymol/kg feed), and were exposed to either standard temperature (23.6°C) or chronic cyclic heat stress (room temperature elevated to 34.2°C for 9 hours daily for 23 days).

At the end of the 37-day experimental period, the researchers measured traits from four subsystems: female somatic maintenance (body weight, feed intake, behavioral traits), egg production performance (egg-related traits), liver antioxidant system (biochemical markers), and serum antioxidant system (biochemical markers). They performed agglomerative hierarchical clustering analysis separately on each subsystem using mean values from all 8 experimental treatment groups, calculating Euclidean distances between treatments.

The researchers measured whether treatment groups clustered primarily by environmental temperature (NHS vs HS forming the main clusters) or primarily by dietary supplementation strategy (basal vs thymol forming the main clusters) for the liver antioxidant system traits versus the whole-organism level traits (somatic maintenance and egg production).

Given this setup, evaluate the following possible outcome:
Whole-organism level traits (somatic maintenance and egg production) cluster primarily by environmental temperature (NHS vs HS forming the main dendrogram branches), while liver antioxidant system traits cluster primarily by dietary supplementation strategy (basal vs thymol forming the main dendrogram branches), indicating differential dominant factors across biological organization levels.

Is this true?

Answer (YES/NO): YES